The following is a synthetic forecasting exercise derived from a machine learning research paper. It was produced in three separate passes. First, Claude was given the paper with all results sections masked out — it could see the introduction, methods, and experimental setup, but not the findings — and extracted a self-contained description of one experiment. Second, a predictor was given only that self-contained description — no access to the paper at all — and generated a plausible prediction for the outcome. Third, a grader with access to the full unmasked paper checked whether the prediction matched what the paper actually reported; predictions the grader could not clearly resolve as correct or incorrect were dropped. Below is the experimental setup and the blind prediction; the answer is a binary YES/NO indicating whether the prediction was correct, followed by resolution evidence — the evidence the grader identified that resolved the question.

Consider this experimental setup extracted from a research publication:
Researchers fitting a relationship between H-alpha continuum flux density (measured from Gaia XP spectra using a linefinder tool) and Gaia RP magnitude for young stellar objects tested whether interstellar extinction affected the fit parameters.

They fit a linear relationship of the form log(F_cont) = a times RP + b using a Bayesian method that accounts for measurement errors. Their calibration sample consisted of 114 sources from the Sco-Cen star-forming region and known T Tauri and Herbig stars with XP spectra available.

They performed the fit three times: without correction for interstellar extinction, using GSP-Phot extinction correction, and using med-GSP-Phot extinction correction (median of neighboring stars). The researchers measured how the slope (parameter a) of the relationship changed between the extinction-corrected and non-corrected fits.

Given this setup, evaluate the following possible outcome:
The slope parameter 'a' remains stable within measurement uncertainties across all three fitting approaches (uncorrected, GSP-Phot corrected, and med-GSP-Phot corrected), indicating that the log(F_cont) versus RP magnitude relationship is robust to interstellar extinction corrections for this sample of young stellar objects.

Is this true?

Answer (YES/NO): YES